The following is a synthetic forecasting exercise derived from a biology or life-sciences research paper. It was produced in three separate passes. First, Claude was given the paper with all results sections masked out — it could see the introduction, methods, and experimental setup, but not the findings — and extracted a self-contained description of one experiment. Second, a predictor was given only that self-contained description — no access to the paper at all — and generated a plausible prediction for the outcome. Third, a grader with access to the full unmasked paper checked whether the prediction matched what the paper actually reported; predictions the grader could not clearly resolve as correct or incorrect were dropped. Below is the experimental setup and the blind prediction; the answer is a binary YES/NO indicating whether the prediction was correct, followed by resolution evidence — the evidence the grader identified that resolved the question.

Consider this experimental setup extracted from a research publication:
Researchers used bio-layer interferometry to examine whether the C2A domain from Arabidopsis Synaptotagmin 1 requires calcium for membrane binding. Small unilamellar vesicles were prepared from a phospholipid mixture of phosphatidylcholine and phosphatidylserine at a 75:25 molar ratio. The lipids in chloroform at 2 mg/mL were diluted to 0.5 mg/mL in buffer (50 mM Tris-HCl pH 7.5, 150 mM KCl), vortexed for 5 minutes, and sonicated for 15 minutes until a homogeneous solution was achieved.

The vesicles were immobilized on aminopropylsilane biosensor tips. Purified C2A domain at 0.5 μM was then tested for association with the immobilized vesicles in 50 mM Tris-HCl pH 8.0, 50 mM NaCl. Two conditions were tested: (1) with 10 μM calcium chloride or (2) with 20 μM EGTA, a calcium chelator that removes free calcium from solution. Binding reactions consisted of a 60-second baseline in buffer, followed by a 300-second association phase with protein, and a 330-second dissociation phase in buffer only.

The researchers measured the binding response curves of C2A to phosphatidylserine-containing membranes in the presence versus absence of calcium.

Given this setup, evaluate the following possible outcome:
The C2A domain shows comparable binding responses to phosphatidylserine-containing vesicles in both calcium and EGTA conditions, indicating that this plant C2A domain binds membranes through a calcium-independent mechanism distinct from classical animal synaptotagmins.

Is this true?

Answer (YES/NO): NO